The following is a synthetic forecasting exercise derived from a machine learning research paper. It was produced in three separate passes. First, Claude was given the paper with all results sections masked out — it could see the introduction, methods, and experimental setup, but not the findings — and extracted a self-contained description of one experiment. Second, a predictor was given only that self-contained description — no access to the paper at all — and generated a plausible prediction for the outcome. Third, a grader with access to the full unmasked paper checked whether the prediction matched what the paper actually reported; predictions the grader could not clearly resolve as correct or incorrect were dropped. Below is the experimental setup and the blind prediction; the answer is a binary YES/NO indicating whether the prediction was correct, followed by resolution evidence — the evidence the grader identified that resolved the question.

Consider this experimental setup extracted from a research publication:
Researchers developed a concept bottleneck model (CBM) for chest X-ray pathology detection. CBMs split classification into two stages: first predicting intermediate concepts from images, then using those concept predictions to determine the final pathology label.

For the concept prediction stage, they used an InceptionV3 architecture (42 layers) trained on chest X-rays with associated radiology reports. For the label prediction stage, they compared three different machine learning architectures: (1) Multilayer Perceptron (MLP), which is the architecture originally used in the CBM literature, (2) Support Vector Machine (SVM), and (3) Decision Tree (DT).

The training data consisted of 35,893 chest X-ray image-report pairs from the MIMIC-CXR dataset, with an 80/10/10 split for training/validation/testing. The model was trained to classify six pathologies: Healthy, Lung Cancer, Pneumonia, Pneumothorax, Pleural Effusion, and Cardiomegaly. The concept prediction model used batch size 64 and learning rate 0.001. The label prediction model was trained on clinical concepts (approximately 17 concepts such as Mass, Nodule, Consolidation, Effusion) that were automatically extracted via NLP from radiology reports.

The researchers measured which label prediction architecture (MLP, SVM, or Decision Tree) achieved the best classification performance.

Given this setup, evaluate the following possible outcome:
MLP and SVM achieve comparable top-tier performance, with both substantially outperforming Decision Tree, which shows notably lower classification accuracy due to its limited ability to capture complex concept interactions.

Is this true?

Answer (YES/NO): NO